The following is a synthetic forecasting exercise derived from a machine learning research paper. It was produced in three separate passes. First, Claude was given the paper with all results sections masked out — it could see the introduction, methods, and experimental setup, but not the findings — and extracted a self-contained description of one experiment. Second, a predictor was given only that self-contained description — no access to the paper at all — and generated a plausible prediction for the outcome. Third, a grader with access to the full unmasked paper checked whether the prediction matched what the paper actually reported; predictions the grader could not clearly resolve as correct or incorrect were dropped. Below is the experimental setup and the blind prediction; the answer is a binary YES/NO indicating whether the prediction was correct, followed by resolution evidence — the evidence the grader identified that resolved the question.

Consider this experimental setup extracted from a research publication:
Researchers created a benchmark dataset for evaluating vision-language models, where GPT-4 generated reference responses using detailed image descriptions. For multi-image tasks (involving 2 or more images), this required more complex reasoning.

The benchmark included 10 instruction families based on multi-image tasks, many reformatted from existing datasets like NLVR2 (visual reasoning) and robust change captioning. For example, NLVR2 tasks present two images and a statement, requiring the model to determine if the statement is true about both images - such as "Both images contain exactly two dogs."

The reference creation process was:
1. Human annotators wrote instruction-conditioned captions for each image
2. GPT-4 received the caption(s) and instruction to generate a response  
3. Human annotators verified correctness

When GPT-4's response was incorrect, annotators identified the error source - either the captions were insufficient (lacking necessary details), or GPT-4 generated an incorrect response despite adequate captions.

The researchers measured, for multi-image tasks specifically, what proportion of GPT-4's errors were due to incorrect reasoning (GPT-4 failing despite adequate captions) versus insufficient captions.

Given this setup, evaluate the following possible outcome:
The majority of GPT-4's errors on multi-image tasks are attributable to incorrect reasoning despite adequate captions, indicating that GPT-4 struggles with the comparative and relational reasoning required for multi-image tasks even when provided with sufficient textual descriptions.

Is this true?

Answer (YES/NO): YES